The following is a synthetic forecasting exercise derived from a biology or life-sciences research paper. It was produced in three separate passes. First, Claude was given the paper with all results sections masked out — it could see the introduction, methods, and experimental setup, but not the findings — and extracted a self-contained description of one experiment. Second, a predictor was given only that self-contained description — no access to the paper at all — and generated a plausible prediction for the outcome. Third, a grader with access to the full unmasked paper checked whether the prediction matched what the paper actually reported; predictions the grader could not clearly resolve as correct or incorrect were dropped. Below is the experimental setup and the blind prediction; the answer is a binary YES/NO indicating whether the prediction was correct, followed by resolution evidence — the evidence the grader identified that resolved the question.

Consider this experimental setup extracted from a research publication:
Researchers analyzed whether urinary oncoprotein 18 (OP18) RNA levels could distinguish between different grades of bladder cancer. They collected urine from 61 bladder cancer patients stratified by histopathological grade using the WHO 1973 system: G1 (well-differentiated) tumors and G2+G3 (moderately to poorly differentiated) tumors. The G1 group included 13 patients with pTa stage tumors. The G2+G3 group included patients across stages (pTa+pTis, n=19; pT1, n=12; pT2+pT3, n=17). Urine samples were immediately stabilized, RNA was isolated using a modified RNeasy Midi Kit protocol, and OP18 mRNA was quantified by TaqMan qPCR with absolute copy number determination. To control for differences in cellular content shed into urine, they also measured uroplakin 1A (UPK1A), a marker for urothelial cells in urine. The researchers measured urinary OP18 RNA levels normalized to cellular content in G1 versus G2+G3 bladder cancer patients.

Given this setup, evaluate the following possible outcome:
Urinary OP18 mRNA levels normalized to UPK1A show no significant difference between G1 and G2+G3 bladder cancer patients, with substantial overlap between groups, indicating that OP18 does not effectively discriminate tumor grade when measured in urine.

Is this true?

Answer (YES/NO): NO